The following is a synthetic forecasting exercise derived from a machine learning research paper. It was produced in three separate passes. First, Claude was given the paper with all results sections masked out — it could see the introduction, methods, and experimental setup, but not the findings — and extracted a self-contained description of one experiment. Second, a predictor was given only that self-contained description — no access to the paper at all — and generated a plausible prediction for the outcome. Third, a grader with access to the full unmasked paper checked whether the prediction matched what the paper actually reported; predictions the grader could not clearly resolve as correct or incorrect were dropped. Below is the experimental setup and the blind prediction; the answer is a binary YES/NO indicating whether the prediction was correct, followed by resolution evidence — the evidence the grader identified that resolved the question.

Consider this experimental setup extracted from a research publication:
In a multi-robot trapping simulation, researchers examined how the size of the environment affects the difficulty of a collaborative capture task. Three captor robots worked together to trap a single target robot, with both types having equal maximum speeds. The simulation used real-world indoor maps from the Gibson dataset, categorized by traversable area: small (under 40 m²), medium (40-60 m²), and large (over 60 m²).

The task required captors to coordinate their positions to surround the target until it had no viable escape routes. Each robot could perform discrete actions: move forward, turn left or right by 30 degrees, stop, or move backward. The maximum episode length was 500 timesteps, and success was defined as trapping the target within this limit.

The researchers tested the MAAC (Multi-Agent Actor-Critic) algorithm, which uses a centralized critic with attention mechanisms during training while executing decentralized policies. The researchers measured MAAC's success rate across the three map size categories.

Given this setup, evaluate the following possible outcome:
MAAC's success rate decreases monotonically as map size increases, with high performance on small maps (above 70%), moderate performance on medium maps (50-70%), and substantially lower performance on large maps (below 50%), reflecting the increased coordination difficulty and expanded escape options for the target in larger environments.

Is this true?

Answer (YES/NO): NO